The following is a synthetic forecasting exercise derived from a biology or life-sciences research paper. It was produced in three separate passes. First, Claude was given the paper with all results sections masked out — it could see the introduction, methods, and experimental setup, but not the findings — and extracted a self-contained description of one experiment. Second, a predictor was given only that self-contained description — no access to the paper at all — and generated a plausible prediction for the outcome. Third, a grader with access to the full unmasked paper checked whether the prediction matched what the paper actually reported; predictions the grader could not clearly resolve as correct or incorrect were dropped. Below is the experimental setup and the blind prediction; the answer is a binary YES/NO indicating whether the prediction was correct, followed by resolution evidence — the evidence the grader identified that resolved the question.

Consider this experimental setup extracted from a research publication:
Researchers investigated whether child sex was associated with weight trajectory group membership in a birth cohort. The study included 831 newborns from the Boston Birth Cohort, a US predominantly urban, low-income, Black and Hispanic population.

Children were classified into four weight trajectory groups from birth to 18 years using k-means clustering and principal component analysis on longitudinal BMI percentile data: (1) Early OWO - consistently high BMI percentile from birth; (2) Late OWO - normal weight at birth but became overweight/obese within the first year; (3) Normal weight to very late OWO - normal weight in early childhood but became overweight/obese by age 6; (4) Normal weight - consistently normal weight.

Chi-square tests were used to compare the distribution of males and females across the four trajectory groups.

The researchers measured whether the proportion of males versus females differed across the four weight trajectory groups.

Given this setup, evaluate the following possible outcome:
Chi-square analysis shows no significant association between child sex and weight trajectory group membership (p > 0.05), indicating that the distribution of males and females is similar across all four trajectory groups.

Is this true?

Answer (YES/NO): NO